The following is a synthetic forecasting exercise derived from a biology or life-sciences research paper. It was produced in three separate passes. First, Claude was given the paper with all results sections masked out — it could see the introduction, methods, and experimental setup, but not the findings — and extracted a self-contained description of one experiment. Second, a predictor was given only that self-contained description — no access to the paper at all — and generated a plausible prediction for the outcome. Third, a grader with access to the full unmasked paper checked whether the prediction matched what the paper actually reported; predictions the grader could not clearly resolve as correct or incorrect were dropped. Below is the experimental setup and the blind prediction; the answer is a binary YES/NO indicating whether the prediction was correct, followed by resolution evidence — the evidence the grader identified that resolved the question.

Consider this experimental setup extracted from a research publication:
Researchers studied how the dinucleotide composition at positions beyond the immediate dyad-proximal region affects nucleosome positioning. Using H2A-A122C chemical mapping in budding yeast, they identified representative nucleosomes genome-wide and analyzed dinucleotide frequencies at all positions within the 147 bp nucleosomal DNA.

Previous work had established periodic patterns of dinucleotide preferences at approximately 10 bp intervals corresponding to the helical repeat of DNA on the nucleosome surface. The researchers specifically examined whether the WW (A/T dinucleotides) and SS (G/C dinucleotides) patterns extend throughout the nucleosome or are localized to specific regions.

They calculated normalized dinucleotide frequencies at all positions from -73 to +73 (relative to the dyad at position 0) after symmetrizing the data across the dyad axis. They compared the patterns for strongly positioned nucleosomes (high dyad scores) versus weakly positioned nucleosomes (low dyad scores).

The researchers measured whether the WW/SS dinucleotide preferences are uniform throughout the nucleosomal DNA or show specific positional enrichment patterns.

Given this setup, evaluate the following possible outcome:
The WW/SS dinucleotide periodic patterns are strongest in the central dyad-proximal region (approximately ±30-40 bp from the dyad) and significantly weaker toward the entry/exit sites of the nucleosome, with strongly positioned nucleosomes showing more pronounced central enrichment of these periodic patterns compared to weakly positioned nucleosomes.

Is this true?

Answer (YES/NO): NO